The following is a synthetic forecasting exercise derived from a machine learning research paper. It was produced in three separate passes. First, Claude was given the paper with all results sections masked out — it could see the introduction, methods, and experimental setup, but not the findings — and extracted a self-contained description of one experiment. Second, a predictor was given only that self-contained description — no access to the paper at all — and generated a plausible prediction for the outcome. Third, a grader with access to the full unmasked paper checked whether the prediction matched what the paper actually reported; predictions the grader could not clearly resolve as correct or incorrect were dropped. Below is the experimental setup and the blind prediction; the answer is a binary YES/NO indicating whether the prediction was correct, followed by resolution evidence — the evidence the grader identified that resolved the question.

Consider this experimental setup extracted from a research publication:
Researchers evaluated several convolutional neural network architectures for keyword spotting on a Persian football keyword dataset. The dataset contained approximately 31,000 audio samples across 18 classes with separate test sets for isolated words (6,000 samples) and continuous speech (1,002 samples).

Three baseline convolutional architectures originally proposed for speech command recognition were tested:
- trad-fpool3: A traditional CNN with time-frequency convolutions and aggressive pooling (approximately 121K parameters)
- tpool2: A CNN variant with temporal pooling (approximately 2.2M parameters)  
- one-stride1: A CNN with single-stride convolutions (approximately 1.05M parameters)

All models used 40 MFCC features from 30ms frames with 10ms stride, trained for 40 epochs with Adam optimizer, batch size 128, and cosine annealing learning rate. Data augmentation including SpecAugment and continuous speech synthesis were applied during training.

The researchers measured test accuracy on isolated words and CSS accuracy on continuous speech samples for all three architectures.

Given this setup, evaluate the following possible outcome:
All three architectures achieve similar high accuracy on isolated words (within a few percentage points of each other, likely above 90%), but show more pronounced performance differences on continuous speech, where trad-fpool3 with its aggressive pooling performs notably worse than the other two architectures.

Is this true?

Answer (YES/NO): NO